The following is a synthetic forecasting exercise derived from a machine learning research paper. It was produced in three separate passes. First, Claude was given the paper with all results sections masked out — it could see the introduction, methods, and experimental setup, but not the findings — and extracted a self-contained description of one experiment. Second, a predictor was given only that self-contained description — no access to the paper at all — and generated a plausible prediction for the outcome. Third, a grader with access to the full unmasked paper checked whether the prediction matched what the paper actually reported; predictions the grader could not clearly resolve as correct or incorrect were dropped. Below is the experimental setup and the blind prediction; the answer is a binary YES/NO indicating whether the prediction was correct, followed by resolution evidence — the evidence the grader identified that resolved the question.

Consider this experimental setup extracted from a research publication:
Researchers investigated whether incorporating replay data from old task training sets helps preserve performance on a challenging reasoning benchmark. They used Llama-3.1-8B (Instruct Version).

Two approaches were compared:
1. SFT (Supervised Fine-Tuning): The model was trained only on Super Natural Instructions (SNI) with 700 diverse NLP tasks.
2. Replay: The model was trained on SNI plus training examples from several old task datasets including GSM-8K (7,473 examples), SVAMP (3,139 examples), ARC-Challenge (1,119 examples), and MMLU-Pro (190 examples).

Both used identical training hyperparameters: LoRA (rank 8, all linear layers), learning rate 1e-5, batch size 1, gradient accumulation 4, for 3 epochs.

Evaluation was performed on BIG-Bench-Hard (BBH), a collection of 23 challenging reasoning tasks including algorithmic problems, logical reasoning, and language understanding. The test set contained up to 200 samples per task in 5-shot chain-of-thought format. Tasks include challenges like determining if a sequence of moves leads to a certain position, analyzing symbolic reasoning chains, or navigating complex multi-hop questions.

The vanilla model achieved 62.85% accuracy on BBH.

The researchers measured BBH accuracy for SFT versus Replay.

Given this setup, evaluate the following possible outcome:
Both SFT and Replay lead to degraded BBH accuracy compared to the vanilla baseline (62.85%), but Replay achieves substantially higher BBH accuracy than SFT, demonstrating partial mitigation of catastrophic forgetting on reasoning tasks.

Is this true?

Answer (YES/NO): YES